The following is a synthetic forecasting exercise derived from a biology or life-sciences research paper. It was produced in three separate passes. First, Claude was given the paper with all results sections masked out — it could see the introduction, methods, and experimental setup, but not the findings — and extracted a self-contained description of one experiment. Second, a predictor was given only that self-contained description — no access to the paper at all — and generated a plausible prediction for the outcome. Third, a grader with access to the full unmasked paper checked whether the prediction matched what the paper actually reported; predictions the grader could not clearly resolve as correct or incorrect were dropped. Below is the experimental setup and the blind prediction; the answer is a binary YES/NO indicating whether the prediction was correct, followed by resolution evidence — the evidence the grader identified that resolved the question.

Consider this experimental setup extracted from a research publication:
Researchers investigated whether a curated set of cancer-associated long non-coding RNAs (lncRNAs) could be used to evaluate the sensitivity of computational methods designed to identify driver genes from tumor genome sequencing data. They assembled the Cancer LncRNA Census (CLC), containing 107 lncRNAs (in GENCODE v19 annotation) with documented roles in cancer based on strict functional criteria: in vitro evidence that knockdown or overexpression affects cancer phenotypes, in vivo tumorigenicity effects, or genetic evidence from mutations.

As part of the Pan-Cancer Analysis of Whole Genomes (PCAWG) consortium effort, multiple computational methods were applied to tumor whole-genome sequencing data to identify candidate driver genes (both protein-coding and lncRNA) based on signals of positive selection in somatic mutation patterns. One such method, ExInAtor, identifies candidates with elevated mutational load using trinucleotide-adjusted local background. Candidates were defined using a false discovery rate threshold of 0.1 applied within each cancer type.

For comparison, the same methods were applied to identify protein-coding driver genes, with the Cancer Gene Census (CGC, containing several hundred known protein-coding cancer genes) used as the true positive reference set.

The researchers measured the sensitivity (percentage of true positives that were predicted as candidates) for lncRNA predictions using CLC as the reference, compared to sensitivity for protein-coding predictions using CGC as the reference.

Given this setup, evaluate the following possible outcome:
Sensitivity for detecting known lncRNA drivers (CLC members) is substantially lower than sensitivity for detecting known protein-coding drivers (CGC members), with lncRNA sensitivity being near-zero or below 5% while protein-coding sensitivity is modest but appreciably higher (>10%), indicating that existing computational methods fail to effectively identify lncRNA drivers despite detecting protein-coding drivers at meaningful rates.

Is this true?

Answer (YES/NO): NO